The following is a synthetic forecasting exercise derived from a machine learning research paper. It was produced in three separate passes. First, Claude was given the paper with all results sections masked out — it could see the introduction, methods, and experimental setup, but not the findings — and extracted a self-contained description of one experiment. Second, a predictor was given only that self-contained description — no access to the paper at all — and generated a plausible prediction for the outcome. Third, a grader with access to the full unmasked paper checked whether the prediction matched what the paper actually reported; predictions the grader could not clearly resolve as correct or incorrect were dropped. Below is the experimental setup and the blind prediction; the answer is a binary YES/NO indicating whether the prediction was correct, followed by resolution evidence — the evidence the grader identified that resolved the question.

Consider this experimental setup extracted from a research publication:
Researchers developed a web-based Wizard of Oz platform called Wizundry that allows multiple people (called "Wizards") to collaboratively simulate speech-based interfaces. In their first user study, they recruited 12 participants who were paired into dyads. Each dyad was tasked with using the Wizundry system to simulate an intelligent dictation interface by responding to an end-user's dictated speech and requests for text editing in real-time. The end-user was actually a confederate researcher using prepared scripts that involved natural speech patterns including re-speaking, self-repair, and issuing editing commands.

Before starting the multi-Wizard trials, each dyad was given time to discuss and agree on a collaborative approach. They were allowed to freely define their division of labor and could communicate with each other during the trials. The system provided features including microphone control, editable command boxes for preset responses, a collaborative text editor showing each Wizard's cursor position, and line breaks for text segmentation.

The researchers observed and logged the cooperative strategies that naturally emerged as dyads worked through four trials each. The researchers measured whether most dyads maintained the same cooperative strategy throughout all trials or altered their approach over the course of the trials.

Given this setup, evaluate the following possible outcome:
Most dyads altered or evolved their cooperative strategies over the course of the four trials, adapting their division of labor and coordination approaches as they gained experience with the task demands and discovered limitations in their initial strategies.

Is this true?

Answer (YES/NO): YES